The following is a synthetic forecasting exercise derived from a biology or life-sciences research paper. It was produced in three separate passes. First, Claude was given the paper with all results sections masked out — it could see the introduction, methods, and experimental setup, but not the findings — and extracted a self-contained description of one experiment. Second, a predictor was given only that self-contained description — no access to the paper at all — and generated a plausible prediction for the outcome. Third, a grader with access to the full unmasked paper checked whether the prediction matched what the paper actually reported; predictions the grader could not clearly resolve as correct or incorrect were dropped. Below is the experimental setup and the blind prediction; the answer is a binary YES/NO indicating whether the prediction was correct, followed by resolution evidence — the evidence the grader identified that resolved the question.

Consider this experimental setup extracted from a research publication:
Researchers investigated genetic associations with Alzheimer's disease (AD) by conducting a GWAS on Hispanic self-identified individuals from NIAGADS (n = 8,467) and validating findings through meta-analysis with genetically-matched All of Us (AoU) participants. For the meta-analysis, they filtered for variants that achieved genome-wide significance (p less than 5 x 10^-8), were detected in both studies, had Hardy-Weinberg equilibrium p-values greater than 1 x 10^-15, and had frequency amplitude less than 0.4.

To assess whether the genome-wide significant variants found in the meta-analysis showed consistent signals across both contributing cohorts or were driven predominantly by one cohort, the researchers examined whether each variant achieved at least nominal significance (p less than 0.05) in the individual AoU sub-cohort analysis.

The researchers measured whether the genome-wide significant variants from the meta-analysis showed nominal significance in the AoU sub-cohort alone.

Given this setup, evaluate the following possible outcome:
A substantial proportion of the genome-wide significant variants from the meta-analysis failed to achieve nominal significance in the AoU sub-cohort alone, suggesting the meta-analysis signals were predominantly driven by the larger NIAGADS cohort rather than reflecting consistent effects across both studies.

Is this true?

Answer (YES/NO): NO